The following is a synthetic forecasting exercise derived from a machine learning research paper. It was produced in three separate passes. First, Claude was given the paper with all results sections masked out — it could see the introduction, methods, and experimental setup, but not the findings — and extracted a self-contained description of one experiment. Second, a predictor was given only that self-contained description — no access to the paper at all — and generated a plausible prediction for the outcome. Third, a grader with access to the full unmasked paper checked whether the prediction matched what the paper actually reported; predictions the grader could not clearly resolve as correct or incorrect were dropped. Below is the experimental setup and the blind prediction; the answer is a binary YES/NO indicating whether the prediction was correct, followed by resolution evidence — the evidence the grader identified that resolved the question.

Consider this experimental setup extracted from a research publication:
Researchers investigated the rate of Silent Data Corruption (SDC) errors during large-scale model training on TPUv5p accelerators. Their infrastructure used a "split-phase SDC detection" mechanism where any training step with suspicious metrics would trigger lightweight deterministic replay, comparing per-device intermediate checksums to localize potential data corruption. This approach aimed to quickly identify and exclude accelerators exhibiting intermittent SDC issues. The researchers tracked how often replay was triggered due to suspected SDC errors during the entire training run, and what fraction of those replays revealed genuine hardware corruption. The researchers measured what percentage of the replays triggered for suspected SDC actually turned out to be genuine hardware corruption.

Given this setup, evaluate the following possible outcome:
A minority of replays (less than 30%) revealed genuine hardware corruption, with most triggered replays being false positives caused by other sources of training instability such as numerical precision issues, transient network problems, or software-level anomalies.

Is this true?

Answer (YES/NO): YES